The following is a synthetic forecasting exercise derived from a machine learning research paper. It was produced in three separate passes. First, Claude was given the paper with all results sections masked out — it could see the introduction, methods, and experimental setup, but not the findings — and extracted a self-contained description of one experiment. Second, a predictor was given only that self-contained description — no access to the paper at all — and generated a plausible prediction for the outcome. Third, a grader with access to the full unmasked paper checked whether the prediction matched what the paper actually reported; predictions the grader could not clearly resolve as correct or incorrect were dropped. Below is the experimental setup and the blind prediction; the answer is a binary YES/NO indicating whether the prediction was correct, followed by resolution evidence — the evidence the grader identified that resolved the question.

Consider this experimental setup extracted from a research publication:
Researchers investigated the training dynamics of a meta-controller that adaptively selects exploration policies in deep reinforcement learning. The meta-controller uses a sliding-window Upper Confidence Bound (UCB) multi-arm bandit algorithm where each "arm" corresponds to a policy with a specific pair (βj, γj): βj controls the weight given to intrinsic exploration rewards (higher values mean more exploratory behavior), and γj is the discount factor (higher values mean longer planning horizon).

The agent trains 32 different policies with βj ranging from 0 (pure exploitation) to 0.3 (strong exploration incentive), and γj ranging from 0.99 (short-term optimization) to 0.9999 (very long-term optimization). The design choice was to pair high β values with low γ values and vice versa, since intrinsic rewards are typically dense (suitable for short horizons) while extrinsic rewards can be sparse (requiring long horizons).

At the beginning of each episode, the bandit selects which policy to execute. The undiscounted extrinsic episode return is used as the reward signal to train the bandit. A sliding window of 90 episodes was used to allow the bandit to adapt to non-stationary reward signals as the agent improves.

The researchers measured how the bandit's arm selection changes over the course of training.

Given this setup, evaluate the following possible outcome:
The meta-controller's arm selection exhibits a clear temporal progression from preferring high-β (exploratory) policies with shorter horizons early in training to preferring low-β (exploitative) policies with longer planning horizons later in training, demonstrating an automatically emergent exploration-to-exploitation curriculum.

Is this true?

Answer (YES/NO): NO